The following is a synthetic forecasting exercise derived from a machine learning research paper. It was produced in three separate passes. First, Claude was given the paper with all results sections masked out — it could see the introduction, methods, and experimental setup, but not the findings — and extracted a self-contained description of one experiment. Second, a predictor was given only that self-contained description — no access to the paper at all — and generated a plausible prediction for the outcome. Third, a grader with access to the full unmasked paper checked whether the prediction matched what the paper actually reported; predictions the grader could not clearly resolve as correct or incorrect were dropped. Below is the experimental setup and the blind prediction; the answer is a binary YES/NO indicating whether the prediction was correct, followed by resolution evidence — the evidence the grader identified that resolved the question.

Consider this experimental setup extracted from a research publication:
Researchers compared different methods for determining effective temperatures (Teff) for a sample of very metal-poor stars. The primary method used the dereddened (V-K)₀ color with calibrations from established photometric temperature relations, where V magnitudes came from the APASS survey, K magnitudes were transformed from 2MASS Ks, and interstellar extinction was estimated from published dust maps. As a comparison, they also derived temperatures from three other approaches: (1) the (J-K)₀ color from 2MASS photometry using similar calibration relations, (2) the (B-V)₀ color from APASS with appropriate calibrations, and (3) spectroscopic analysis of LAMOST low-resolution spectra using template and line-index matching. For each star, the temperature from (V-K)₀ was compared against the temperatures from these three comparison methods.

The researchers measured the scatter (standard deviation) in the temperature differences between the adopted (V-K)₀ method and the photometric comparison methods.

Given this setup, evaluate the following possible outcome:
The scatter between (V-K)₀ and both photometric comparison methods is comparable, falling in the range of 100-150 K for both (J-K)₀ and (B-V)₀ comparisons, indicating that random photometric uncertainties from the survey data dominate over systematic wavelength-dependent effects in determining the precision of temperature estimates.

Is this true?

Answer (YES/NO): NO